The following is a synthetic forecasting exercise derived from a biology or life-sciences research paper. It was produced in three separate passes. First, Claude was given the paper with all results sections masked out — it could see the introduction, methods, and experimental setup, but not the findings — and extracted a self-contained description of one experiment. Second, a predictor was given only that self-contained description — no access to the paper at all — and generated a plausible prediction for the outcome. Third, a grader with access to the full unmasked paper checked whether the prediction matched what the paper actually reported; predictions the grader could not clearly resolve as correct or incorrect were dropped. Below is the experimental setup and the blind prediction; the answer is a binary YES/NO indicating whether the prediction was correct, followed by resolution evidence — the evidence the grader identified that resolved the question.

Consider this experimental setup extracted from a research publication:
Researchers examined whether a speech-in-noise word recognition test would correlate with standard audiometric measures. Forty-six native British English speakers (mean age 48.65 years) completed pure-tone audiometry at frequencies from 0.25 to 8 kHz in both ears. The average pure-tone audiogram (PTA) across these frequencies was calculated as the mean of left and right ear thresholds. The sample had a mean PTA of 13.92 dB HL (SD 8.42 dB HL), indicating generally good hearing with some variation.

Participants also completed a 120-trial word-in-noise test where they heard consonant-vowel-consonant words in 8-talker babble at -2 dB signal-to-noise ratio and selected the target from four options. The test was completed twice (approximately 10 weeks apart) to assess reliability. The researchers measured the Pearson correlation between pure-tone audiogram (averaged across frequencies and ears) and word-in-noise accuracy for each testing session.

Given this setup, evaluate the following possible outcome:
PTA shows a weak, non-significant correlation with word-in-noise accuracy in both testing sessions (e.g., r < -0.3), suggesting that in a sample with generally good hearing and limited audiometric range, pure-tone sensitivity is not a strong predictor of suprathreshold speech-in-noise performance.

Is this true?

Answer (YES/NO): NO